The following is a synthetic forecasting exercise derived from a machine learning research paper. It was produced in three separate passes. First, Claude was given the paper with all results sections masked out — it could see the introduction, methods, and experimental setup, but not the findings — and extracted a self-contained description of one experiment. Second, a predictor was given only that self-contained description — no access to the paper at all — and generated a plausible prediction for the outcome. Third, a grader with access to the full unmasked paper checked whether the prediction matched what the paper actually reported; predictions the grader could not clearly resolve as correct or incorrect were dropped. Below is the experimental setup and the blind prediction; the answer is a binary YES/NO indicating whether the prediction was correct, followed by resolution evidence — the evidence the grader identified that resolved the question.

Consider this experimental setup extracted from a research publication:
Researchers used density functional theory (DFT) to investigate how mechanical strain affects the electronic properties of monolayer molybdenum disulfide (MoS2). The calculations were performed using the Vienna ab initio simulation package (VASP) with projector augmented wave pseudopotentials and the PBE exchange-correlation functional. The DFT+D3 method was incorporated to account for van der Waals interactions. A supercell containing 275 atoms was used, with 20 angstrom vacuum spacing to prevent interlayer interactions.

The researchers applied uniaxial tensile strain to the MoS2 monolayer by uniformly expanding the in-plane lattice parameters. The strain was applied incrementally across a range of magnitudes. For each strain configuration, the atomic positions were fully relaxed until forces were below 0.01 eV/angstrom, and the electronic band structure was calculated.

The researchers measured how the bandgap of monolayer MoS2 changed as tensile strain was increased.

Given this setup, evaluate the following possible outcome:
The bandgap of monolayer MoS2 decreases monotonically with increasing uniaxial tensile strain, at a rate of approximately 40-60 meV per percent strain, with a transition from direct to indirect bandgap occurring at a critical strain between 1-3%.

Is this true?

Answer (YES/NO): NO